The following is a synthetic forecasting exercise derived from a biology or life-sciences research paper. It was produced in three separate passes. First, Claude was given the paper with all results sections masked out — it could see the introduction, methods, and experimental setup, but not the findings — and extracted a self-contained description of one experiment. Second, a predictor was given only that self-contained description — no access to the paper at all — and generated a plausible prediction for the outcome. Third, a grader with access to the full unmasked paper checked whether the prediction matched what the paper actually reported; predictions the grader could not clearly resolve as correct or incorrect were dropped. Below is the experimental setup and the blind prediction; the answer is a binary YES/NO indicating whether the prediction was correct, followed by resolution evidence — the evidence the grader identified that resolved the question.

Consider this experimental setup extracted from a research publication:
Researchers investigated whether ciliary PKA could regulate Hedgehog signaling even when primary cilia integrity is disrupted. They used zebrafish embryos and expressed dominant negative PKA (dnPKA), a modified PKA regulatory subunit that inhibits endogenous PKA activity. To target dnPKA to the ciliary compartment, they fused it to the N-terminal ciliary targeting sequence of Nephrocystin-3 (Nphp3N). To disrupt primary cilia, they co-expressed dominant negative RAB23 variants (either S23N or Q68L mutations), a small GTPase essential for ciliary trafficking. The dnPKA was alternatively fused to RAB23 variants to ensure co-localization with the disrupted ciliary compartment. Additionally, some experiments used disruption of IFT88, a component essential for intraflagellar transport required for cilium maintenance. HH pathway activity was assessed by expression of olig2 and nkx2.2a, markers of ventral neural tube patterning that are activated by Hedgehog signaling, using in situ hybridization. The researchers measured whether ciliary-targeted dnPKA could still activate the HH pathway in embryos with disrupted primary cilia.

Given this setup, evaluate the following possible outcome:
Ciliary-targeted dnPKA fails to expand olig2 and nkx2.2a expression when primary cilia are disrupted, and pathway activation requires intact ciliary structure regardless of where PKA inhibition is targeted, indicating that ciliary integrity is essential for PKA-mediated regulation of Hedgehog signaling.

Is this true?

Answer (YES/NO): NO